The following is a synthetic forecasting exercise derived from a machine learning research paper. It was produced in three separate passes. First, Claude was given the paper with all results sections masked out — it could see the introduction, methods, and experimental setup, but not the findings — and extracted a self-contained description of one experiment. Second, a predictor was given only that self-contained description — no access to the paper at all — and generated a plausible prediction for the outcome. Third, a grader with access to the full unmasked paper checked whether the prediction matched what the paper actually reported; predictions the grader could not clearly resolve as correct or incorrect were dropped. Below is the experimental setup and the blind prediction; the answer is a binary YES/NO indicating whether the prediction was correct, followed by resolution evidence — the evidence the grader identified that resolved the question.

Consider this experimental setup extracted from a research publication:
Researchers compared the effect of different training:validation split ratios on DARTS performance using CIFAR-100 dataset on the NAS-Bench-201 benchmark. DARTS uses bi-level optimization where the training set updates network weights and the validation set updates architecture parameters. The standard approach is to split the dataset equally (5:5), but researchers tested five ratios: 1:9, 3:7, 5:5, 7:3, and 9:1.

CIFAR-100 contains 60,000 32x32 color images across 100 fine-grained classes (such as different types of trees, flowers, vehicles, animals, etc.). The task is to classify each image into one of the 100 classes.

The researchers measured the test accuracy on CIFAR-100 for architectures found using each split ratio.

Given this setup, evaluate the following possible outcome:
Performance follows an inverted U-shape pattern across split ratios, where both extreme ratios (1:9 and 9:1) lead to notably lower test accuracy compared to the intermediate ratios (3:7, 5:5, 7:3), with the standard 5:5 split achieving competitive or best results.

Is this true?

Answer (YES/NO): NO